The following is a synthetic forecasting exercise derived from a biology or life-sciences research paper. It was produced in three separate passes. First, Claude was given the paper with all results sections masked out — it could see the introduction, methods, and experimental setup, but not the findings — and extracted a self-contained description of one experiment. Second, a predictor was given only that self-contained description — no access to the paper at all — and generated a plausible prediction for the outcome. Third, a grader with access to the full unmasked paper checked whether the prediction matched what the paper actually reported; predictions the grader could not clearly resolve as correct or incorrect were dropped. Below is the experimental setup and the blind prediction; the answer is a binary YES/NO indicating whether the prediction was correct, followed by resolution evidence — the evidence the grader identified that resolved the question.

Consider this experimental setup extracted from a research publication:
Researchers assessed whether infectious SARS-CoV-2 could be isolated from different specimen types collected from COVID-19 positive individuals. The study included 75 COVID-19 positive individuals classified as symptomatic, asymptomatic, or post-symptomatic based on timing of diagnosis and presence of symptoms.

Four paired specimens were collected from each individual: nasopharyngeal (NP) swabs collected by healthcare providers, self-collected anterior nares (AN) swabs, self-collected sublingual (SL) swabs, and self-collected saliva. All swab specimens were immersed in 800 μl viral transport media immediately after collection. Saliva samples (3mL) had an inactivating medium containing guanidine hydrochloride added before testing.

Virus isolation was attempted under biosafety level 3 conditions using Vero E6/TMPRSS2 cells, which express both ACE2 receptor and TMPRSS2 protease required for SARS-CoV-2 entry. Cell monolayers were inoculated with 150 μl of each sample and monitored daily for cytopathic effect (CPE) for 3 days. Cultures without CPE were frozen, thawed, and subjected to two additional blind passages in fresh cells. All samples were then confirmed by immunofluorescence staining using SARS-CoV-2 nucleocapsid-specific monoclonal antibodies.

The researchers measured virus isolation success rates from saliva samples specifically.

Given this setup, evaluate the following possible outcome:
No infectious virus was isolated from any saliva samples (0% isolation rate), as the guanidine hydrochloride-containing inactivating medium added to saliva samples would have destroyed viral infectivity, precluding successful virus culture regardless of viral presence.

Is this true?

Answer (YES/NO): NO